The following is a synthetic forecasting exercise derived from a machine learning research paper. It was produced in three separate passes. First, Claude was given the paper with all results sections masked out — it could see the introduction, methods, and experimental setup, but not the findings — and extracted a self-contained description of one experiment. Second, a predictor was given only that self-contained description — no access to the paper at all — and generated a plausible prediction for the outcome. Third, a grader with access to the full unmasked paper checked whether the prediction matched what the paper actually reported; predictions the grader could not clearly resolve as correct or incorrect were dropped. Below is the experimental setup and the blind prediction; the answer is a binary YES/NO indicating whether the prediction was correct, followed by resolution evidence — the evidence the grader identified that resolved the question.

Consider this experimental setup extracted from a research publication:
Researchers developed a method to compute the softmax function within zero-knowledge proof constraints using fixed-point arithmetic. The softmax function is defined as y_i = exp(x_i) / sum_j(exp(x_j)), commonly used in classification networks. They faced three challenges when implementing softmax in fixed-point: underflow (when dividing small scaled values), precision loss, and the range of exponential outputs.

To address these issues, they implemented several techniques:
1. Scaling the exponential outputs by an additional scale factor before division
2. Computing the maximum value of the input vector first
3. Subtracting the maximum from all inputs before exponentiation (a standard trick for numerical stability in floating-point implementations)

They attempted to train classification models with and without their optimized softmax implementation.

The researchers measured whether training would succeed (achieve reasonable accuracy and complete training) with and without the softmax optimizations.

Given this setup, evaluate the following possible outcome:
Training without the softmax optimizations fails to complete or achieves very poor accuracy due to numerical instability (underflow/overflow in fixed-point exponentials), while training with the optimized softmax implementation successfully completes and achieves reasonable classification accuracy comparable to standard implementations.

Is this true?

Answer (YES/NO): YES